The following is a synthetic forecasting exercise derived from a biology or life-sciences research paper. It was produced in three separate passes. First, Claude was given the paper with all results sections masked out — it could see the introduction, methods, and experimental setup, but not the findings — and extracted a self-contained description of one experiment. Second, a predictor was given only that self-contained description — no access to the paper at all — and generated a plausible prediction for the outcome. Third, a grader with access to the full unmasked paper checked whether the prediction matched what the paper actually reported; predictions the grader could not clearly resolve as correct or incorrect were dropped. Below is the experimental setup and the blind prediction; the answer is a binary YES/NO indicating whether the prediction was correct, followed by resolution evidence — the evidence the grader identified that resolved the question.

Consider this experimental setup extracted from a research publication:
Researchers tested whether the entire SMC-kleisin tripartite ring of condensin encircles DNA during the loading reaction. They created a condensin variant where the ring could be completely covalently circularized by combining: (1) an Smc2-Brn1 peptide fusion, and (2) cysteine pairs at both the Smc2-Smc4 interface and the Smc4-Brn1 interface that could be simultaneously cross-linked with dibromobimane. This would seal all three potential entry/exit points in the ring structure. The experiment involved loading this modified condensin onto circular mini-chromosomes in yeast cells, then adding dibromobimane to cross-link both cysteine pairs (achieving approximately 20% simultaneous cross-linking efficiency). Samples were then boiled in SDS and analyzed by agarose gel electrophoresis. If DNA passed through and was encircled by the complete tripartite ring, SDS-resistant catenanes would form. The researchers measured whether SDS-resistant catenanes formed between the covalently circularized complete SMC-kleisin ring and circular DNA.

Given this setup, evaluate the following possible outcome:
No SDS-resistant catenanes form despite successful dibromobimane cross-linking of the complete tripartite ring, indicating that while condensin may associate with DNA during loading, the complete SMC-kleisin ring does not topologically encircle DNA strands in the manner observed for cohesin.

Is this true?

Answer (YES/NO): YES